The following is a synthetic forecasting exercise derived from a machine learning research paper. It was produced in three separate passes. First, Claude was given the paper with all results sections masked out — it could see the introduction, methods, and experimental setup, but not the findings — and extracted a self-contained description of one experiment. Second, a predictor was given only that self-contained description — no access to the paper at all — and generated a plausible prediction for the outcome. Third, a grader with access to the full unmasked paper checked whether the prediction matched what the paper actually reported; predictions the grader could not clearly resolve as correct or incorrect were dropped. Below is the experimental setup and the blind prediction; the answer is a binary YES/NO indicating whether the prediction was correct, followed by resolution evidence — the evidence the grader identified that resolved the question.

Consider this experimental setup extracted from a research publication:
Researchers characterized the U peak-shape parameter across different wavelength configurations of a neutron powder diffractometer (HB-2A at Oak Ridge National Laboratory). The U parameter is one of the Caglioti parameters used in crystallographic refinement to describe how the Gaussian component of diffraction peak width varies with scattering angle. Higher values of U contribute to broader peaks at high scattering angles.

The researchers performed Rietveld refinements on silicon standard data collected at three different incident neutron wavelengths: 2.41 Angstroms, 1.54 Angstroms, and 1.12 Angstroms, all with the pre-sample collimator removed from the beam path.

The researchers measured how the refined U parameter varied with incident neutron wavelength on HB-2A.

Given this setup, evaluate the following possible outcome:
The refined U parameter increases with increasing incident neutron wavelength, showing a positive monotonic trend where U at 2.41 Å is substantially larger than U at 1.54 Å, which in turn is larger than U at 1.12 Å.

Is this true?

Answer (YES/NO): NO